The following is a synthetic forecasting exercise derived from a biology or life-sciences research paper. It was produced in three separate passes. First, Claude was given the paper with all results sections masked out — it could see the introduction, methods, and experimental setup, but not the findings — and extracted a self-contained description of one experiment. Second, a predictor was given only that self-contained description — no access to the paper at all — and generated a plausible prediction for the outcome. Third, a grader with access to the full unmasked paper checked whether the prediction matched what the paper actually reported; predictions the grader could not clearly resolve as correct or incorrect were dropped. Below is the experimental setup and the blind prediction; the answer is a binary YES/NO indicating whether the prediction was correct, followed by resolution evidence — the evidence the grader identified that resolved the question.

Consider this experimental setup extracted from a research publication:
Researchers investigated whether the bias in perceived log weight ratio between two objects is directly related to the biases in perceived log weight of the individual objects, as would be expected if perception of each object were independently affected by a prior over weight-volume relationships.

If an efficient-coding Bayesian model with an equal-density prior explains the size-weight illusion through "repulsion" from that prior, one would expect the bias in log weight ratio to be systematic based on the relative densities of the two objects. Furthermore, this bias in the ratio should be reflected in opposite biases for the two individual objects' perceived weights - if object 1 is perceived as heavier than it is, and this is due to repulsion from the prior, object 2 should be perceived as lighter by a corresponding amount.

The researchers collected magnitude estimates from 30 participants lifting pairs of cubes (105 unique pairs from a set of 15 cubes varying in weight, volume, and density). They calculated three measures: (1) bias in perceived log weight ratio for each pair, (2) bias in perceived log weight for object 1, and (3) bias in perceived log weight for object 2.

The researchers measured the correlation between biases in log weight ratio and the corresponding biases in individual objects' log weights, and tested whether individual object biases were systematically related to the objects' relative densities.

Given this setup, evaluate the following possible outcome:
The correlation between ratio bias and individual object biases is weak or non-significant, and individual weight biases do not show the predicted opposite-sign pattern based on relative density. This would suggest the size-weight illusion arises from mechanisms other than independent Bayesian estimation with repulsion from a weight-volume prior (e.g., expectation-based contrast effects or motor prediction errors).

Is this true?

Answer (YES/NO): YES